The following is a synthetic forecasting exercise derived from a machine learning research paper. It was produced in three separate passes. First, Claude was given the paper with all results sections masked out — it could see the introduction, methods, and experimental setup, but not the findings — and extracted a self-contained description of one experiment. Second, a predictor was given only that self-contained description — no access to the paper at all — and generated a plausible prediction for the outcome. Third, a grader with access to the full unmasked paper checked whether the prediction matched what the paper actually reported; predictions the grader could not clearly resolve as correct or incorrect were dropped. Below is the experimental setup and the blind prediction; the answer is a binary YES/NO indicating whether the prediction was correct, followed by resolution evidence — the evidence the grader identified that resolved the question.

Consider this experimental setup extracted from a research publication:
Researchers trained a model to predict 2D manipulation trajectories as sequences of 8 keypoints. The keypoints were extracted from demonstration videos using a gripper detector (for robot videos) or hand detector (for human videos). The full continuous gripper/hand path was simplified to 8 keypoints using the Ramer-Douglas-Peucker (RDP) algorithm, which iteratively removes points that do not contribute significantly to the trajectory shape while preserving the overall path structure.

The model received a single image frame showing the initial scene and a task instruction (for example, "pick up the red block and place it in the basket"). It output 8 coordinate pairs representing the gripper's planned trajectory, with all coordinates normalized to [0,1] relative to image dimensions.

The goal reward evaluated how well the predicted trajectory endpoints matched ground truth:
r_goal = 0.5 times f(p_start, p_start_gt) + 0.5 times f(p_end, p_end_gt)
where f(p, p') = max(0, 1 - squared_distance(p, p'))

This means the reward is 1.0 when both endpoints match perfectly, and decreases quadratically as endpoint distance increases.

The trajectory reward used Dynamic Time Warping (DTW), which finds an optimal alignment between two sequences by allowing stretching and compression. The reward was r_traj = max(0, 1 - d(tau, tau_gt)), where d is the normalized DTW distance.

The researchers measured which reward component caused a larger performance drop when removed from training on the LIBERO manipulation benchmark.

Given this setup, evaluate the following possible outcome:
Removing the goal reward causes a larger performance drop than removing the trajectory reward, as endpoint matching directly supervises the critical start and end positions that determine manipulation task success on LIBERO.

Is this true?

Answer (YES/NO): YES